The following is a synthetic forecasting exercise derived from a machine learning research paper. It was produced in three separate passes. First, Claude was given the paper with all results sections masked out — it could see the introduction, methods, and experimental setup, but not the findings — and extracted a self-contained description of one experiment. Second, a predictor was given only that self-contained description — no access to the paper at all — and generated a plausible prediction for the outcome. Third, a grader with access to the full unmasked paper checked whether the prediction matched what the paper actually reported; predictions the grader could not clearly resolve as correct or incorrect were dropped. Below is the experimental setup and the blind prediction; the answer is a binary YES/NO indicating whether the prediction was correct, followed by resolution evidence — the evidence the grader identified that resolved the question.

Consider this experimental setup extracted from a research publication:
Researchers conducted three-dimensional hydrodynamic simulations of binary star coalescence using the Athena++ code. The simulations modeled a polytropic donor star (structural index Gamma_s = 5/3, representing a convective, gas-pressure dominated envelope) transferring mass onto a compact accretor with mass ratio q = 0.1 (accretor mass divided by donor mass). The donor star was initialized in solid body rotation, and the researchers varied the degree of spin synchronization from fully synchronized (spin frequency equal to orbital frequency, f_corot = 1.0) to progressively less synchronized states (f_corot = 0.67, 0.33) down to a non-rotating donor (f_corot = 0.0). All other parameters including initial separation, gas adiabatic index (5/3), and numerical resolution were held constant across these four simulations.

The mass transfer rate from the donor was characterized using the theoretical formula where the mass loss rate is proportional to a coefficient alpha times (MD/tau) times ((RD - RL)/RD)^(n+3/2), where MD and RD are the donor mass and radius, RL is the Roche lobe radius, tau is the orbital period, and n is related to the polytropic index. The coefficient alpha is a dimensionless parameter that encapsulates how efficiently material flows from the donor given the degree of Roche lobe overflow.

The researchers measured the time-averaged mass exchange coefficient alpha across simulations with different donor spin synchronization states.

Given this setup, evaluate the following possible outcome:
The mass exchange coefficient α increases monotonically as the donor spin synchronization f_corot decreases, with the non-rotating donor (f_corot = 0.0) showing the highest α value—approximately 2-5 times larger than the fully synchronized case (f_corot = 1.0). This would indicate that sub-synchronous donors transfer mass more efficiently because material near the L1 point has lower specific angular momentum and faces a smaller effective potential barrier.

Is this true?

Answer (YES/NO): NO